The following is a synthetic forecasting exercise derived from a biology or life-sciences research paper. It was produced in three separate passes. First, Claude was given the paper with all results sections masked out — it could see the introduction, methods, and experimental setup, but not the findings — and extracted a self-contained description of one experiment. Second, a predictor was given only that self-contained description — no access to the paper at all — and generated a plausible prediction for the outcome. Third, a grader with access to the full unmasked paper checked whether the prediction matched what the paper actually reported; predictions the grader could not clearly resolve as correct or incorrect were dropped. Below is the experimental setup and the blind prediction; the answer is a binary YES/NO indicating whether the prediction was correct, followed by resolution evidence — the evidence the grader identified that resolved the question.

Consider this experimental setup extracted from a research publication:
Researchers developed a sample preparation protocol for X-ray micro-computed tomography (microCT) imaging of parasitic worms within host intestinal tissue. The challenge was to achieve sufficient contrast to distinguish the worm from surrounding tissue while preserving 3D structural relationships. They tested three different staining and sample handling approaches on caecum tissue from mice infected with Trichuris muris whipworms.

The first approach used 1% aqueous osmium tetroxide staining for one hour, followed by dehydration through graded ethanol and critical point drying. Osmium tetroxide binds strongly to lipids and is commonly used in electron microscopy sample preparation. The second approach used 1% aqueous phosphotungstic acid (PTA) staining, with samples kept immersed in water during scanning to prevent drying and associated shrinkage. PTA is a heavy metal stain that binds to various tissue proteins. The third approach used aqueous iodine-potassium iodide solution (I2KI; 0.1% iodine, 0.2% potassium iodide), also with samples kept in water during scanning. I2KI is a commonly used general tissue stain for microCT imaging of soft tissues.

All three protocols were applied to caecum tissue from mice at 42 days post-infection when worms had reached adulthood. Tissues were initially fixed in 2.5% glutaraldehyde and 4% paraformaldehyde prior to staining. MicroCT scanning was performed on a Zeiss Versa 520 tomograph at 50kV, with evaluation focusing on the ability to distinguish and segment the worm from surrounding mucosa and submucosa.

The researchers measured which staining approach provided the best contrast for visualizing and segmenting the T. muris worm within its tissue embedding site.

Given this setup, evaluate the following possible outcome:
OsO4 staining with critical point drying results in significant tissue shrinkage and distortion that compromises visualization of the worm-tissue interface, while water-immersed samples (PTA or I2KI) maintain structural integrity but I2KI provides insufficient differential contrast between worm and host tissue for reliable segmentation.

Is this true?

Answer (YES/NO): NO